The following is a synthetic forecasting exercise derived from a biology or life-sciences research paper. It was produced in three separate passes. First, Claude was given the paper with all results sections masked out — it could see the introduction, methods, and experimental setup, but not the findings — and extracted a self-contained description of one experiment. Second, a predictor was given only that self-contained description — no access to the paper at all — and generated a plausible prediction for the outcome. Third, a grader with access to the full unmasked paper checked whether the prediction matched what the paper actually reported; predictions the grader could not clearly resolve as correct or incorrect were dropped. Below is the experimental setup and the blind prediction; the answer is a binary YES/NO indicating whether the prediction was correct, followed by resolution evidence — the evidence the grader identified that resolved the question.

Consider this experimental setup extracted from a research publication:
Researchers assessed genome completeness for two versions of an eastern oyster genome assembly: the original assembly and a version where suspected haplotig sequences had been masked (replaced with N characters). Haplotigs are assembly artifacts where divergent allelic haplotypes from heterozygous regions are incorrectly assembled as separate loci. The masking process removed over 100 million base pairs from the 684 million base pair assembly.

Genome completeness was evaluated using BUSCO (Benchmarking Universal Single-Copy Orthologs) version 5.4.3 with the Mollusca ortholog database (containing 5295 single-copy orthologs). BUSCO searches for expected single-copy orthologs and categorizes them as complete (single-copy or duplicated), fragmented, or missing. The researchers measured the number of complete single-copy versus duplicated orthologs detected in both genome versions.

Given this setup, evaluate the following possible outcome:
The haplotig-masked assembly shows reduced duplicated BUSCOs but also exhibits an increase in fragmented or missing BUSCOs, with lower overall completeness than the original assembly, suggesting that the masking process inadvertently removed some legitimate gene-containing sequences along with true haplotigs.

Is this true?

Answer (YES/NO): NO